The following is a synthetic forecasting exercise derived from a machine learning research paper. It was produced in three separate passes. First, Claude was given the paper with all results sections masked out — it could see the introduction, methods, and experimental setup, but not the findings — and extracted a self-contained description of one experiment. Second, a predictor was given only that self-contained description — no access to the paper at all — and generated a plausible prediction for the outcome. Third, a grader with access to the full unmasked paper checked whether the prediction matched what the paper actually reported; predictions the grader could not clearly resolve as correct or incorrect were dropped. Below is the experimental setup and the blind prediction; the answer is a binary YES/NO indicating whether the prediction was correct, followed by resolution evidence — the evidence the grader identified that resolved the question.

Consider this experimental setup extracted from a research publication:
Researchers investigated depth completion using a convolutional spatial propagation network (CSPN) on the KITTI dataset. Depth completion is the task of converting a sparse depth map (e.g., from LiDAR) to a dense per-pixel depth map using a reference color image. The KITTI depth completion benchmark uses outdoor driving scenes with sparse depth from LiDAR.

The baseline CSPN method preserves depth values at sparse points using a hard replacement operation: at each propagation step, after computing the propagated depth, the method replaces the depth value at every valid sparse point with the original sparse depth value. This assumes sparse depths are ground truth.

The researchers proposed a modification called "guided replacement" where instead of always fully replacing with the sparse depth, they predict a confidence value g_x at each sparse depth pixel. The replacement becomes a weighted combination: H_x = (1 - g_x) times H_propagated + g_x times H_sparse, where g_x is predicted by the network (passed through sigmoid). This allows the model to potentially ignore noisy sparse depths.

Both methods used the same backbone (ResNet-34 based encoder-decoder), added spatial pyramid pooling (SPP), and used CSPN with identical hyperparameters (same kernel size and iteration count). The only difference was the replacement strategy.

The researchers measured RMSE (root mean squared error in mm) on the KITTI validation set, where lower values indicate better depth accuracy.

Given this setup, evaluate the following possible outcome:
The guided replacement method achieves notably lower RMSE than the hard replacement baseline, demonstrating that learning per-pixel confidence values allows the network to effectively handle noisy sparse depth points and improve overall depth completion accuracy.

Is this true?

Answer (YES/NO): YES